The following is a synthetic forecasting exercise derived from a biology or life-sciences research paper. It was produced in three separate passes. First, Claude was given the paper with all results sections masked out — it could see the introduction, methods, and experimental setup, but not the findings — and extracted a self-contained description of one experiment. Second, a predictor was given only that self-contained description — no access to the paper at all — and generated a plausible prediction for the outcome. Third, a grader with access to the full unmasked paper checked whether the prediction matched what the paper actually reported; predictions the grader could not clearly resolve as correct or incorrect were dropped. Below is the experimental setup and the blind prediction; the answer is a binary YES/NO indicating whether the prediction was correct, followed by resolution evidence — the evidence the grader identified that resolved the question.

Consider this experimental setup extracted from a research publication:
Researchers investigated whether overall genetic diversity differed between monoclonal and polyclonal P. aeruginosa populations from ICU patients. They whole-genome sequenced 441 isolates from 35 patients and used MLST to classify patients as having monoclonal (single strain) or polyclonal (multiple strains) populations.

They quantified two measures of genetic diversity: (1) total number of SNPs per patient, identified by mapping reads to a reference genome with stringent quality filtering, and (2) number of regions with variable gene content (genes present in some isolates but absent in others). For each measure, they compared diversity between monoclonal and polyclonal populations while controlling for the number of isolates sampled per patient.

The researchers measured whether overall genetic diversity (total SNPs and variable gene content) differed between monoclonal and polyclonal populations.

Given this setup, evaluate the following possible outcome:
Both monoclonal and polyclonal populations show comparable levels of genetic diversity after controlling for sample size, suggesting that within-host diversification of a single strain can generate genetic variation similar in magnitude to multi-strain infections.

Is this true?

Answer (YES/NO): YES